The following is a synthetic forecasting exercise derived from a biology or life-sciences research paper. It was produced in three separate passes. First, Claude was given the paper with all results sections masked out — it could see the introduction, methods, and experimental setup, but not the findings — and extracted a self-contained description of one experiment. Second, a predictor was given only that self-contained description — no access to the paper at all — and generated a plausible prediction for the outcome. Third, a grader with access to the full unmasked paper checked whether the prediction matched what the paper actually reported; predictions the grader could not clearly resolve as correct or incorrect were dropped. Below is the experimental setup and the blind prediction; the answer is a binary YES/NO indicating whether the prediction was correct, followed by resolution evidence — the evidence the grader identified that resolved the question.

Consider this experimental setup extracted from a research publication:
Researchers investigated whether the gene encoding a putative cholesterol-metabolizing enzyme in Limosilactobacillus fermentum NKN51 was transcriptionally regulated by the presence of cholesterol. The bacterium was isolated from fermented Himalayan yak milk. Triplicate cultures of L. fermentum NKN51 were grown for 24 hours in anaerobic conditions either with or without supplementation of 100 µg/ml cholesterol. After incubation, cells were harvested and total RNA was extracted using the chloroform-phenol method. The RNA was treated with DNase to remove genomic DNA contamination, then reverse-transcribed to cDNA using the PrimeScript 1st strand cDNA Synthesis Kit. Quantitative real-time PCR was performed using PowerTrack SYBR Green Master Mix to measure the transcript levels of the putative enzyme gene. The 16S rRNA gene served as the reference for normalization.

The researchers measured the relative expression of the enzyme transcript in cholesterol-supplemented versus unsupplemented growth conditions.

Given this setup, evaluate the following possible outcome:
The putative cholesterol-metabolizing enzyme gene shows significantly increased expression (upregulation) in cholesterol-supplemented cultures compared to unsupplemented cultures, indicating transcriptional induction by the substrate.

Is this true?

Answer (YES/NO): YES